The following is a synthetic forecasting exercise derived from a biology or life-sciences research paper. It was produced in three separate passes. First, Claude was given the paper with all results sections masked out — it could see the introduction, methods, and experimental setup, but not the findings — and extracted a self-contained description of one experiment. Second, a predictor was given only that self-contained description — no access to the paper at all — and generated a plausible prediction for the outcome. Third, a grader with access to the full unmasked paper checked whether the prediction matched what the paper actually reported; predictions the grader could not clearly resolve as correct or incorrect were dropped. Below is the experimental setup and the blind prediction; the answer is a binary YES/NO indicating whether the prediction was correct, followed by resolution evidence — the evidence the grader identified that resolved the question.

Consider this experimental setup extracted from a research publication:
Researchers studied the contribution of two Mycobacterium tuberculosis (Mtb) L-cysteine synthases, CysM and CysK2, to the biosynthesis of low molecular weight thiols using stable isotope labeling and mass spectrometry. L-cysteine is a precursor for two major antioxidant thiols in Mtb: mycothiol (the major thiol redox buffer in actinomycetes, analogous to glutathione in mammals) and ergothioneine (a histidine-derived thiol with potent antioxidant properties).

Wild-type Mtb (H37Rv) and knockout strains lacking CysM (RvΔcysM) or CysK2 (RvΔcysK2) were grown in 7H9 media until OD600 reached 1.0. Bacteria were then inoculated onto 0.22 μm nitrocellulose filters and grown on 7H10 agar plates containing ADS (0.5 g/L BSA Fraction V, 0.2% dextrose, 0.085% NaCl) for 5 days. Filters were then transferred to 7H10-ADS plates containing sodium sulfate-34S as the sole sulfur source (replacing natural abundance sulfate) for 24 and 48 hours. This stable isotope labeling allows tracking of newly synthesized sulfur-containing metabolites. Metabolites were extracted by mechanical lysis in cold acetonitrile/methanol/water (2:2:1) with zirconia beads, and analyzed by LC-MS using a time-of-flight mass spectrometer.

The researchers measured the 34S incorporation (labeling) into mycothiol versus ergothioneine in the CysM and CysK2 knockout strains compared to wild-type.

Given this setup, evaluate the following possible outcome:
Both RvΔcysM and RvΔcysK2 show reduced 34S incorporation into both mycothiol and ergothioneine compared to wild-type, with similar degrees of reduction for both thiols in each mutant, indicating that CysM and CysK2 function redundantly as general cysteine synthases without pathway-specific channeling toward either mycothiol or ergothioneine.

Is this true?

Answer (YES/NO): NO